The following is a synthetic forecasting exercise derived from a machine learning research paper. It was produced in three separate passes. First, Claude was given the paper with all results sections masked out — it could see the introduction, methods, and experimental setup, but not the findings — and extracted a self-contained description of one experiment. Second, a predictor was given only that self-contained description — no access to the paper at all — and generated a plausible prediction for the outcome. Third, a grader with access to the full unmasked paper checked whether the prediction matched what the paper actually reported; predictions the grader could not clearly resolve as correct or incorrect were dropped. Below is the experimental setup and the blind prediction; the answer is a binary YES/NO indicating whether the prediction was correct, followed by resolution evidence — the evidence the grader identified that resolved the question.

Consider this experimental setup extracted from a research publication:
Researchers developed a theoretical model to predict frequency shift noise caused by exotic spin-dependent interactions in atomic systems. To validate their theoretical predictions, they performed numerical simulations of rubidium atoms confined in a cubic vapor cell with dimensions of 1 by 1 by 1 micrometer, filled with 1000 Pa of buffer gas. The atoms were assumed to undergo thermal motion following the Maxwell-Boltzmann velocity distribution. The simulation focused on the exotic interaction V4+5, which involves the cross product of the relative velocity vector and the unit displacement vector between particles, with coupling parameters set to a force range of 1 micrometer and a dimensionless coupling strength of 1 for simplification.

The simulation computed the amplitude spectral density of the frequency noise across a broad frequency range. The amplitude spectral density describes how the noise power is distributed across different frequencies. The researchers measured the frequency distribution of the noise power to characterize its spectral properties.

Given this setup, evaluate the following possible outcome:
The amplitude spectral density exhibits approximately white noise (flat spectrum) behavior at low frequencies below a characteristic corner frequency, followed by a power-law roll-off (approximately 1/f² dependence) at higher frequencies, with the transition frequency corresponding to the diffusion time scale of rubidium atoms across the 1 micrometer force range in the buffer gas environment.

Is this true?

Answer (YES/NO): NO